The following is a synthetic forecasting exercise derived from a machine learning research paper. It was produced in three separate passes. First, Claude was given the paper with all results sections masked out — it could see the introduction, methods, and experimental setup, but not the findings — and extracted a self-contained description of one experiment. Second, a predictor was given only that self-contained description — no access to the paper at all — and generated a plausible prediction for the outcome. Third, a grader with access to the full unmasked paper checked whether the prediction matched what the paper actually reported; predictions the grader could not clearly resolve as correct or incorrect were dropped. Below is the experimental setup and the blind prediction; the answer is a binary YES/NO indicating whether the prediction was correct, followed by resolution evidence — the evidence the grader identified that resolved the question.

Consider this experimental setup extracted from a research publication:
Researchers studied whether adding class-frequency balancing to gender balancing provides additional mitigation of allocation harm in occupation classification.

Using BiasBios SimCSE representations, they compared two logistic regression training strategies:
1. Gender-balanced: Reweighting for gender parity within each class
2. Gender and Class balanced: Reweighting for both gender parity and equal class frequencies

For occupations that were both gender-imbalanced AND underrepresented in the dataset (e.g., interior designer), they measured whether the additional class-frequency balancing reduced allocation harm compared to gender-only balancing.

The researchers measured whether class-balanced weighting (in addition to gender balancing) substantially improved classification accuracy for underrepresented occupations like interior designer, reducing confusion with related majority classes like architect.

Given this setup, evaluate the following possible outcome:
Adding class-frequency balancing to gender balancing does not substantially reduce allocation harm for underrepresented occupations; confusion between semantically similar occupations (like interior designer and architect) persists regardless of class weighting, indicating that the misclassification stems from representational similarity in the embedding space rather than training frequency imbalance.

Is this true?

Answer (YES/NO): NO